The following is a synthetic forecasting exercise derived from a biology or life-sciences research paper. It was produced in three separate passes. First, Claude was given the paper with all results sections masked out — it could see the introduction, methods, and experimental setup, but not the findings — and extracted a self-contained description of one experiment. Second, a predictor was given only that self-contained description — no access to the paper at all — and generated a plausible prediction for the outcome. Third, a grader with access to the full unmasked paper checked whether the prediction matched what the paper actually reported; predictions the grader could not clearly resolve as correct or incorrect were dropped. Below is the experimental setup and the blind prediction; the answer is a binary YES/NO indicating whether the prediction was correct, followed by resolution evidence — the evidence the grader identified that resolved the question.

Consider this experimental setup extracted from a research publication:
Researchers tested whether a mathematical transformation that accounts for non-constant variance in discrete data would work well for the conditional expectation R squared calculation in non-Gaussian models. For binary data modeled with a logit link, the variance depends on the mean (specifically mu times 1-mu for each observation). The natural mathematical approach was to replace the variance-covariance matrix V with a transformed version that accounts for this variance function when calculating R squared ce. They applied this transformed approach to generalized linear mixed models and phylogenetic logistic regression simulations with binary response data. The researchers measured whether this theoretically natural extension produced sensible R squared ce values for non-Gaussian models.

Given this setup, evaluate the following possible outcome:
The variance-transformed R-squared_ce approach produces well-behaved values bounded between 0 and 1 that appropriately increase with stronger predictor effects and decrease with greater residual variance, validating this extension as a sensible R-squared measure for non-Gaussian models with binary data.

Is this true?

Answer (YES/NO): NO